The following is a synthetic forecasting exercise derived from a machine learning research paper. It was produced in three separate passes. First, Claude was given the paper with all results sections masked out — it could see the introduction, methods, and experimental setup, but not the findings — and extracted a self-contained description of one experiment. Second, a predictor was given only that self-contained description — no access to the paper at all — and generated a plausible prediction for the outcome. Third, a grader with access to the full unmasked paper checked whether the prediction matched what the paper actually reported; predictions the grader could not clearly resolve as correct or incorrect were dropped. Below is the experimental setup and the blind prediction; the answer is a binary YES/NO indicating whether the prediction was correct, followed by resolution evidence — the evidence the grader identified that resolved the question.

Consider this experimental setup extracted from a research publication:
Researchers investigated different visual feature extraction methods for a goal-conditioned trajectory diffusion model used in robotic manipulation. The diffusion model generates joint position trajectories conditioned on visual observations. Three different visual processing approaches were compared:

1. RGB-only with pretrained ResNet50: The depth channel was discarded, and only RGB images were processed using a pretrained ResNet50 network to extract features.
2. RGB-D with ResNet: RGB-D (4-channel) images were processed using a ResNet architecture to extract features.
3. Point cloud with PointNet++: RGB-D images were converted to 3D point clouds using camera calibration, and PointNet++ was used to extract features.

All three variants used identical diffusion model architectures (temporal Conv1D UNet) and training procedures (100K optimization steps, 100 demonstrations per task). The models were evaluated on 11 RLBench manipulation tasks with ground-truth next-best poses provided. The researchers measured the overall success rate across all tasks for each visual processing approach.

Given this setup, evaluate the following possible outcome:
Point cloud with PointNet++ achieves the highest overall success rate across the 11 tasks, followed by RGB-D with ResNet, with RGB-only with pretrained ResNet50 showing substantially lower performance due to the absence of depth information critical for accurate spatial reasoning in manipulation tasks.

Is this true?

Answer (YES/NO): YES